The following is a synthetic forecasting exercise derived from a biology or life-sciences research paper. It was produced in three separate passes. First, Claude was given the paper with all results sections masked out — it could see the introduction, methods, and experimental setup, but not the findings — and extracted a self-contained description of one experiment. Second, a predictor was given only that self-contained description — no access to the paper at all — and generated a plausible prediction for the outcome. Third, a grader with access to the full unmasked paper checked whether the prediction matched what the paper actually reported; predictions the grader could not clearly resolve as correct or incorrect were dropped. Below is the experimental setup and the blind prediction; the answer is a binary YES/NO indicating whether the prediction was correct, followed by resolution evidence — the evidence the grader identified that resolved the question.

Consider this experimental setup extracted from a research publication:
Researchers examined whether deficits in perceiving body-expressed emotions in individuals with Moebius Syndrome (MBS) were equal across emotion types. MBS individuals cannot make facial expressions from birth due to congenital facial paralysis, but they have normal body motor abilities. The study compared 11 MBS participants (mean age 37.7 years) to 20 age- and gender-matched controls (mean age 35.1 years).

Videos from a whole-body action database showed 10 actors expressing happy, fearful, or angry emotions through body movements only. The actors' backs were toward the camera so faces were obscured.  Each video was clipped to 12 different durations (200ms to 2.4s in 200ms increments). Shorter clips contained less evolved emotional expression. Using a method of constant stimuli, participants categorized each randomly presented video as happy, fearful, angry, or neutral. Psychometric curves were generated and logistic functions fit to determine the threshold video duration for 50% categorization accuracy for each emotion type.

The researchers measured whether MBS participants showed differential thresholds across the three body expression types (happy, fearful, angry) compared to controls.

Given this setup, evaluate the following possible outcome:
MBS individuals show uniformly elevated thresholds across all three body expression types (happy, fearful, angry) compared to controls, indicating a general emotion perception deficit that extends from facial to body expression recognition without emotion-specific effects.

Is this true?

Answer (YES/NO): NO